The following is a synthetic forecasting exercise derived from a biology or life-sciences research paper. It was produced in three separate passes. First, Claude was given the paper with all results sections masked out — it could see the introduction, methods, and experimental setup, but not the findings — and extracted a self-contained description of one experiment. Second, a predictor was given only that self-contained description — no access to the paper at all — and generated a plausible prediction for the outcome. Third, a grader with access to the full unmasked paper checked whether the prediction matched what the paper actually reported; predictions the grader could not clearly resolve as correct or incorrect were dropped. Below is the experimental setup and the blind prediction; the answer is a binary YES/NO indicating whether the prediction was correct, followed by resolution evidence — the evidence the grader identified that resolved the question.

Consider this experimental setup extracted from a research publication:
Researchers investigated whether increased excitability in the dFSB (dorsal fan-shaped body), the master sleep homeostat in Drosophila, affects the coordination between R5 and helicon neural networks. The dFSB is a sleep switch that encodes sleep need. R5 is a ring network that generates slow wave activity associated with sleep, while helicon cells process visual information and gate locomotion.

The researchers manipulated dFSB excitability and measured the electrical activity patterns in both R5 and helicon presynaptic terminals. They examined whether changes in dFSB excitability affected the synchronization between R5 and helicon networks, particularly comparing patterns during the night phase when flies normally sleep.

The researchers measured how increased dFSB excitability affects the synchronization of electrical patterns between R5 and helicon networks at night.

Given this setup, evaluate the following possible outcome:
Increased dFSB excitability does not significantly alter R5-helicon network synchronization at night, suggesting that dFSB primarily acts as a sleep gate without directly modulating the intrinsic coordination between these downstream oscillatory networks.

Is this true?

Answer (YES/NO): NO